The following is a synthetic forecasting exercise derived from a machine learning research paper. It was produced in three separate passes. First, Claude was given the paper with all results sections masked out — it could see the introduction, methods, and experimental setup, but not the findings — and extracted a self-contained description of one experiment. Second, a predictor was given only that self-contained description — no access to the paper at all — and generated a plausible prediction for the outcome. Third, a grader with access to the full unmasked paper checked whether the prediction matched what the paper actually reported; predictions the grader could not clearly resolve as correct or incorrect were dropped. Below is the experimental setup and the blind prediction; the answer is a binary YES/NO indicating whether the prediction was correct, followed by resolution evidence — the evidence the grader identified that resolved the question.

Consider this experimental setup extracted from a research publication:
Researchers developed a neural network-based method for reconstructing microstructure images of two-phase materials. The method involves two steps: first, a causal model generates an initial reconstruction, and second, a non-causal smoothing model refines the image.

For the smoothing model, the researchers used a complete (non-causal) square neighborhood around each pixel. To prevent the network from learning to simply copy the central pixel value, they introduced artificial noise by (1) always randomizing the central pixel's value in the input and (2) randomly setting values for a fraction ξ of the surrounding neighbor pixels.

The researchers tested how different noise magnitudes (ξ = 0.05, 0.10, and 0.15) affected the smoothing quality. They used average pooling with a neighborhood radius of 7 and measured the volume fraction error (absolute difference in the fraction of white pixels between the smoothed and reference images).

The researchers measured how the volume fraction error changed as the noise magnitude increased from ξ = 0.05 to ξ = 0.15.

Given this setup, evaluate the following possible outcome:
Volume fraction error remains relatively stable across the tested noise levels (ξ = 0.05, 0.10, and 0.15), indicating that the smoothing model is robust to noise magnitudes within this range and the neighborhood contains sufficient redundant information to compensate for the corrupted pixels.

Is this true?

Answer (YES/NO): NO